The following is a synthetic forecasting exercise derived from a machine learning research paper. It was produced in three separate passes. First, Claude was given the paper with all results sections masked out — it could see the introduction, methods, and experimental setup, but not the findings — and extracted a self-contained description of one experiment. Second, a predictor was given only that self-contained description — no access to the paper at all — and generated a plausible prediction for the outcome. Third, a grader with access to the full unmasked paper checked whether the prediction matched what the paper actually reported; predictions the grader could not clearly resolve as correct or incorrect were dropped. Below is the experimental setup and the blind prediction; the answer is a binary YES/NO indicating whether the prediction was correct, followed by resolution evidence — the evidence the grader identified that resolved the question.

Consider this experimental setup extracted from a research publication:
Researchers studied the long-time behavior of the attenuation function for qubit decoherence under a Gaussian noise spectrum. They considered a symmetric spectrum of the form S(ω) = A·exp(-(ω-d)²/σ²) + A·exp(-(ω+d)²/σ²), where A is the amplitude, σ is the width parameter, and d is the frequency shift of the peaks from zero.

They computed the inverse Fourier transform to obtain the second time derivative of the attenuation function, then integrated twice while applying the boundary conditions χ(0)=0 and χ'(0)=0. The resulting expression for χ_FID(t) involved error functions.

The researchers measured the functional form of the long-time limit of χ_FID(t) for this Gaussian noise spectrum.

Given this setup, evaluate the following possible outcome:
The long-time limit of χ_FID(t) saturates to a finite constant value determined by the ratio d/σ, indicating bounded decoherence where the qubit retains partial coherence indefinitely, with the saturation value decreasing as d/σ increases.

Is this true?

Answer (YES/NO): NO